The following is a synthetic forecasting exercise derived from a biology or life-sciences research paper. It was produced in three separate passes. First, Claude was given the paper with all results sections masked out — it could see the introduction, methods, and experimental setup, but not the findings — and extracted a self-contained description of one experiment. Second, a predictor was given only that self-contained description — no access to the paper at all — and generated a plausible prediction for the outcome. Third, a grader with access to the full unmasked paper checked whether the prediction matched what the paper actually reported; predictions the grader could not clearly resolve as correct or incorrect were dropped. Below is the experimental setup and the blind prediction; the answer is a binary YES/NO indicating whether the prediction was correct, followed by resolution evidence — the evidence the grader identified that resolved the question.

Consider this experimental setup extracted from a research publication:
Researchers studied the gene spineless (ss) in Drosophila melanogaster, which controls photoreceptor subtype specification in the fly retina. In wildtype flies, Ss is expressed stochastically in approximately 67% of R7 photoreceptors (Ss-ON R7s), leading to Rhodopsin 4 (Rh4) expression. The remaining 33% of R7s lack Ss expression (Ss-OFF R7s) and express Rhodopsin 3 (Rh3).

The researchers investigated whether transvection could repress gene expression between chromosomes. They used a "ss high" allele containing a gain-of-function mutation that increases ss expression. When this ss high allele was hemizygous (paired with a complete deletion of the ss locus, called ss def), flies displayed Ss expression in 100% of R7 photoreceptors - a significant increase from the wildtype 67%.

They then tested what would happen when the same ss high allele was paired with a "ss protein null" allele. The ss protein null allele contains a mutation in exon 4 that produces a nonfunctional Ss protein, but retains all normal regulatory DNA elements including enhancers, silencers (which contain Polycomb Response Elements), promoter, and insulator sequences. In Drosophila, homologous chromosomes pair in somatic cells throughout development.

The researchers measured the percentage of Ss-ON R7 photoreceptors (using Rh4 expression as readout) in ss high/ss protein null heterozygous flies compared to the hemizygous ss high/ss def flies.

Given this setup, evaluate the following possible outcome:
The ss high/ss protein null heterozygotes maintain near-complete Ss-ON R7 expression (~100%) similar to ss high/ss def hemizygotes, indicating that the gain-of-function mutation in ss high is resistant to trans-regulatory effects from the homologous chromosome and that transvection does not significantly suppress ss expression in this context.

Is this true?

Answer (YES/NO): NO